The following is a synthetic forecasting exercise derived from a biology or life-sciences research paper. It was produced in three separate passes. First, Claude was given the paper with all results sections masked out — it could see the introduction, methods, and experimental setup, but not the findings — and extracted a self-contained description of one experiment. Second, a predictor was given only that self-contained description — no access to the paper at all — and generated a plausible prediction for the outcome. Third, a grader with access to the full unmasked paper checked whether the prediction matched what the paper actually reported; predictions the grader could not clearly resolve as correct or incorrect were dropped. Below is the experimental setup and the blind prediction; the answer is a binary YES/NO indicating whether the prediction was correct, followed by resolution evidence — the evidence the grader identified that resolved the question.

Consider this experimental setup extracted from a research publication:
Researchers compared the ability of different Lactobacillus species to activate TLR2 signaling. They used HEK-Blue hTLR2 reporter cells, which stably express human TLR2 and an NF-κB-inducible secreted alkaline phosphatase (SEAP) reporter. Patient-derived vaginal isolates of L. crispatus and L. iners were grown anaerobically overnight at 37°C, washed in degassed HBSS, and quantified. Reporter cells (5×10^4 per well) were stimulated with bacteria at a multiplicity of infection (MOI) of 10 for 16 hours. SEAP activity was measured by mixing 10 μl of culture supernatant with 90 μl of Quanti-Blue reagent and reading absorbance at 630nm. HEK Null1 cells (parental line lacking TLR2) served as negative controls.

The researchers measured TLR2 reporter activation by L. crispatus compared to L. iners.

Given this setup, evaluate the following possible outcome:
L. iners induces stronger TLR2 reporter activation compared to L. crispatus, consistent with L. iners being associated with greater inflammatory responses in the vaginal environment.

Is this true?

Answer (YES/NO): YES